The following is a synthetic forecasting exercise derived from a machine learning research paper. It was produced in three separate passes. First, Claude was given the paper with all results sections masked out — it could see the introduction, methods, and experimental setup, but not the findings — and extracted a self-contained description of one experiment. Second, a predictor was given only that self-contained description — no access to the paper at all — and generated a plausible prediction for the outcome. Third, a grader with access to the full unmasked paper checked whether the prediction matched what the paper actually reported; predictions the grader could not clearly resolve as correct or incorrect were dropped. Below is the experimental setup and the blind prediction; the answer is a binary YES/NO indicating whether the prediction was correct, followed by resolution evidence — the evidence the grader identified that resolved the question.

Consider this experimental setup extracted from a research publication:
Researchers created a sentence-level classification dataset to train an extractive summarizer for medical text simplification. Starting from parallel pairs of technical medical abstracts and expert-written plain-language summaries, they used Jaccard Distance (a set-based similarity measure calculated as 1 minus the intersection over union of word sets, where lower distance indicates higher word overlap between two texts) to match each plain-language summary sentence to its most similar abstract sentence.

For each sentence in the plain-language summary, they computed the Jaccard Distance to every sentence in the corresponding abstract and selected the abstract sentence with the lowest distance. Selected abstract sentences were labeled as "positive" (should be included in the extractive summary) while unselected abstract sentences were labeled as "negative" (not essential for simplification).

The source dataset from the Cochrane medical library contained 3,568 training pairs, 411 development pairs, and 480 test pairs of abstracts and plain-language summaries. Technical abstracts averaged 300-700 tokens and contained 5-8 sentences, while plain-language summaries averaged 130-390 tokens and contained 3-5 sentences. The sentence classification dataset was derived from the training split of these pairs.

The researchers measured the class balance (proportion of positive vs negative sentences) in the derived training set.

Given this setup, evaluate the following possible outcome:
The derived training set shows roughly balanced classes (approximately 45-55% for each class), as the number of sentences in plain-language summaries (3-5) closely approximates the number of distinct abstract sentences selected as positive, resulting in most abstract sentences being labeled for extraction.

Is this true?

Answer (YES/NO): YES